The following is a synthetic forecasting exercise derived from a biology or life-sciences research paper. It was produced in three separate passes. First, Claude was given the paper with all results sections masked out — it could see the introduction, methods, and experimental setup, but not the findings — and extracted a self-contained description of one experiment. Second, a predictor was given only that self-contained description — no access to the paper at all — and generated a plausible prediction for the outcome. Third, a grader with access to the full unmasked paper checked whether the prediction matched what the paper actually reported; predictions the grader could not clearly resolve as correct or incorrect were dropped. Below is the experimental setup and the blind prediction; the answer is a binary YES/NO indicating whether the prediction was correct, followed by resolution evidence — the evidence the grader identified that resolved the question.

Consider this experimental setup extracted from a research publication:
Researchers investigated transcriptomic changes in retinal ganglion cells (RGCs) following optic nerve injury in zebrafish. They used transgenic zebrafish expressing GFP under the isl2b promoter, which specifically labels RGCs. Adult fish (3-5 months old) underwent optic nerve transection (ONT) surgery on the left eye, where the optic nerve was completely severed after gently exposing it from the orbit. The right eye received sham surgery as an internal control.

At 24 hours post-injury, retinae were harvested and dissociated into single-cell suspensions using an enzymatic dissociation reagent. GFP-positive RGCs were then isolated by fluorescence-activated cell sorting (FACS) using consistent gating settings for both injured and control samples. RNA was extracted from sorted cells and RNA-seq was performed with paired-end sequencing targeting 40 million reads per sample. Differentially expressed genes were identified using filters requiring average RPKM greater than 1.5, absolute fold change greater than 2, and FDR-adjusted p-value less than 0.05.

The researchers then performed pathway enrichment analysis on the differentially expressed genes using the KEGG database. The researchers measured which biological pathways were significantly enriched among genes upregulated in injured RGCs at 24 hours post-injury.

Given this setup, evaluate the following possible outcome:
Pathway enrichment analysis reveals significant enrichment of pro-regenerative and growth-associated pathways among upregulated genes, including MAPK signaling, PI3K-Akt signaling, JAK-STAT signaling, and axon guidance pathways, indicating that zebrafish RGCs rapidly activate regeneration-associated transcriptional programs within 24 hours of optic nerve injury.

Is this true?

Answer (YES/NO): NO